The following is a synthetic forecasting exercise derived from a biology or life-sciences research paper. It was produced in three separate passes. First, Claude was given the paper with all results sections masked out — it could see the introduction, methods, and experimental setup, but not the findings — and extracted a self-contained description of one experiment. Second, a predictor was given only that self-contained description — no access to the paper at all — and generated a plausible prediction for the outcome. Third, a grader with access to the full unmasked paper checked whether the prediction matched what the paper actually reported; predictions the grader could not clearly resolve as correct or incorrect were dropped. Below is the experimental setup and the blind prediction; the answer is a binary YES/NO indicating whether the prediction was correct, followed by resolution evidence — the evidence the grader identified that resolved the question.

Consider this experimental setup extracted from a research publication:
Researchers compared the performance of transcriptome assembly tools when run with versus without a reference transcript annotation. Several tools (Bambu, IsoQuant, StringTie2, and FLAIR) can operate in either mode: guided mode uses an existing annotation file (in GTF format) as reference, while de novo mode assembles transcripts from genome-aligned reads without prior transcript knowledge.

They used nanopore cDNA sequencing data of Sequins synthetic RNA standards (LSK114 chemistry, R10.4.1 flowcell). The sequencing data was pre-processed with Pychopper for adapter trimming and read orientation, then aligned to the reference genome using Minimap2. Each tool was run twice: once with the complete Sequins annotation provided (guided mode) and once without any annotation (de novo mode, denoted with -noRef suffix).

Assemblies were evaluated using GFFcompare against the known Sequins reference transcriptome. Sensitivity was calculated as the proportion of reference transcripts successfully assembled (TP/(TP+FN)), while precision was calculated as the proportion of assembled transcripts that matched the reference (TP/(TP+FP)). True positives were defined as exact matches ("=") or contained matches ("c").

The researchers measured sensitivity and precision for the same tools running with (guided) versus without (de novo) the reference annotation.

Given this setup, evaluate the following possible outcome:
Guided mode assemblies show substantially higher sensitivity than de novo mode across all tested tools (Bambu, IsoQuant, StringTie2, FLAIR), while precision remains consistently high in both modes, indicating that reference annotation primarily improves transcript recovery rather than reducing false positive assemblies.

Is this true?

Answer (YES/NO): NO